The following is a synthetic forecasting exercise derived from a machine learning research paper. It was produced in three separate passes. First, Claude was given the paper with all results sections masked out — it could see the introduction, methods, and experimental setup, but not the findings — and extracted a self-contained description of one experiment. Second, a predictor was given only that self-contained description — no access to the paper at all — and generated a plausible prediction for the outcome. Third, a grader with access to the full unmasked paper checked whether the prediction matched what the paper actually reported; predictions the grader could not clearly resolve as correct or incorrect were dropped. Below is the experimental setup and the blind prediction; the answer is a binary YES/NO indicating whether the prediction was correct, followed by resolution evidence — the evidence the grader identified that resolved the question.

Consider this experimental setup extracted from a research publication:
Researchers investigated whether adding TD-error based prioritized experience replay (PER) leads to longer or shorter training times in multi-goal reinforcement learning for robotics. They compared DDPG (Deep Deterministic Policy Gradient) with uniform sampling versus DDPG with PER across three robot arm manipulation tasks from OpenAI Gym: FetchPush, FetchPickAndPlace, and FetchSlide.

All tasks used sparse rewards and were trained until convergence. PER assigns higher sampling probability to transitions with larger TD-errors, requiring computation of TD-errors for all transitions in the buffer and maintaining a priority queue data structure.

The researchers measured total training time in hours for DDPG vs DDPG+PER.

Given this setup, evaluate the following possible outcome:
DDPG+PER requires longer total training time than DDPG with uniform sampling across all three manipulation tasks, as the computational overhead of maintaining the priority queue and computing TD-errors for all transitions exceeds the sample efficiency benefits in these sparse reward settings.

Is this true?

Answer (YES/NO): YES